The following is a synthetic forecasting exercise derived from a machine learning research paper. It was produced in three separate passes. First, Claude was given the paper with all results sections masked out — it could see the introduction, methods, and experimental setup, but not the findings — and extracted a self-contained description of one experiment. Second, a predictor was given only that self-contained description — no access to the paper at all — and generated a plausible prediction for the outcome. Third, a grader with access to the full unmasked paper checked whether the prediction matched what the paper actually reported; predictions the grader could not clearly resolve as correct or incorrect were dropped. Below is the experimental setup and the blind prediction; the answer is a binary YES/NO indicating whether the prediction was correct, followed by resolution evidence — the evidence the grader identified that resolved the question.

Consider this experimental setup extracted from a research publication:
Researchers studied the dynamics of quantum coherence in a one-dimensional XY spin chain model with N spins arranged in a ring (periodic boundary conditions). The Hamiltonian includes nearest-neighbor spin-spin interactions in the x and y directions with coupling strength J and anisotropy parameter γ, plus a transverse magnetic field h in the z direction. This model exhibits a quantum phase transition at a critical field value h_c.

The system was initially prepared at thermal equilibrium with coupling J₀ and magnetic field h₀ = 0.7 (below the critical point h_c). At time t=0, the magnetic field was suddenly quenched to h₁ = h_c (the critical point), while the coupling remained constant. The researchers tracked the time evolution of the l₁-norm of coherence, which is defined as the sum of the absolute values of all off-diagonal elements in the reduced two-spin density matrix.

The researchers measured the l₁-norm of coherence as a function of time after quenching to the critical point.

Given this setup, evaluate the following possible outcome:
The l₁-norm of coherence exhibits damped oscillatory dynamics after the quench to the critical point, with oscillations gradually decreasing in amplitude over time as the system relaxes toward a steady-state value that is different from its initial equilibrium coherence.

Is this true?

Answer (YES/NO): NO